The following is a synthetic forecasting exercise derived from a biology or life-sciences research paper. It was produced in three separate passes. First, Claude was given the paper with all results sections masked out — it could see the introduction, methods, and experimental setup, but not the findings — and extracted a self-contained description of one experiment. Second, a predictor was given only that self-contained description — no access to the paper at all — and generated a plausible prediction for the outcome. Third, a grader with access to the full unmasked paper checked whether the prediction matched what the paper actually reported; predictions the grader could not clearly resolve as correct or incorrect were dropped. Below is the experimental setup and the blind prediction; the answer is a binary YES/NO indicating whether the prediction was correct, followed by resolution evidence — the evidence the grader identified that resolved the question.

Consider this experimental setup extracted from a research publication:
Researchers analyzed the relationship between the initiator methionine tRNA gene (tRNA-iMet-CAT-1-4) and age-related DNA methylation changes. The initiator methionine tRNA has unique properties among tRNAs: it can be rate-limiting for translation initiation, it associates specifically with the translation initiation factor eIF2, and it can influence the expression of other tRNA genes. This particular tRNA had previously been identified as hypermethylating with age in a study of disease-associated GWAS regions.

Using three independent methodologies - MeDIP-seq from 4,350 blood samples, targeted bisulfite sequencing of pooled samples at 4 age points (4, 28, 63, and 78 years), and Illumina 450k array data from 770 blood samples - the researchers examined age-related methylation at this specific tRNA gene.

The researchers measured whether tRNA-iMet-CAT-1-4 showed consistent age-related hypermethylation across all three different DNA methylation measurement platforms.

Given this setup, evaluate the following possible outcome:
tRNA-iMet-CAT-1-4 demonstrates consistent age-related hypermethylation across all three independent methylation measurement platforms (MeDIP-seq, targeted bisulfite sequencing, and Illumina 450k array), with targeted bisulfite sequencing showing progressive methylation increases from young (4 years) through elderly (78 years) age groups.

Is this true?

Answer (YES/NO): YES